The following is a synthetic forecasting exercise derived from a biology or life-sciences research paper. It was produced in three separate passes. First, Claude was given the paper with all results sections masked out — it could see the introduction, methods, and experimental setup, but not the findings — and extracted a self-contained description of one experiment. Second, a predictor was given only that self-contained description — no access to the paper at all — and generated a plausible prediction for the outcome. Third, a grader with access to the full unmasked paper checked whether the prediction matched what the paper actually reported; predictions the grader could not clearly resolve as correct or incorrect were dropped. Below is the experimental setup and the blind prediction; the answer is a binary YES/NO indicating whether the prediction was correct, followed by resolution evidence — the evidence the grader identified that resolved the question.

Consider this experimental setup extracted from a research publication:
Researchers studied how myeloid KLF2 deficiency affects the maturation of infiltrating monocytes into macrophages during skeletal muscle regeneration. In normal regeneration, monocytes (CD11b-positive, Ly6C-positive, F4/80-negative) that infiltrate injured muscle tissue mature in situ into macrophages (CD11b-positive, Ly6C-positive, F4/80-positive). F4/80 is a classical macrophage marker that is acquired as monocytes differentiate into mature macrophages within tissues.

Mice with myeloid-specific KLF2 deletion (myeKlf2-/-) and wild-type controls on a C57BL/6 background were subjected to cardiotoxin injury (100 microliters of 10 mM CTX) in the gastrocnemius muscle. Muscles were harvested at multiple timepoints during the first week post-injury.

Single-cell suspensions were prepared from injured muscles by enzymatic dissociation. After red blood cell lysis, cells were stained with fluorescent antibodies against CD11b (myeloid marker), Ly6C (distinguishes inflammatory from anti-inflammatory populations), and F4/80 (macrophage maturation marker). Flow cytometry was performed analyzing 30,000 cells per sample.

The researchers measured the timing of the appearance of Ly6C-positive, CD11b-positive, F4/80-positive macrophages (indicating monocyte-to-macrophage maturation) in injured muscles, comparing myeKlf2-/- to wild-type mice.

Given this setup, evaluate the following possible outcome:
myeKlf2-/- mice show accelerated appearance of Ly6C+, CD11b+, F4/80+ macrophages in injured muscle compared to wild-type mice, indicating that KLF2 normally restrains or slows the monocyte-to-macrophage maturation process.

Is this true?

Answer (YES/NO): YES